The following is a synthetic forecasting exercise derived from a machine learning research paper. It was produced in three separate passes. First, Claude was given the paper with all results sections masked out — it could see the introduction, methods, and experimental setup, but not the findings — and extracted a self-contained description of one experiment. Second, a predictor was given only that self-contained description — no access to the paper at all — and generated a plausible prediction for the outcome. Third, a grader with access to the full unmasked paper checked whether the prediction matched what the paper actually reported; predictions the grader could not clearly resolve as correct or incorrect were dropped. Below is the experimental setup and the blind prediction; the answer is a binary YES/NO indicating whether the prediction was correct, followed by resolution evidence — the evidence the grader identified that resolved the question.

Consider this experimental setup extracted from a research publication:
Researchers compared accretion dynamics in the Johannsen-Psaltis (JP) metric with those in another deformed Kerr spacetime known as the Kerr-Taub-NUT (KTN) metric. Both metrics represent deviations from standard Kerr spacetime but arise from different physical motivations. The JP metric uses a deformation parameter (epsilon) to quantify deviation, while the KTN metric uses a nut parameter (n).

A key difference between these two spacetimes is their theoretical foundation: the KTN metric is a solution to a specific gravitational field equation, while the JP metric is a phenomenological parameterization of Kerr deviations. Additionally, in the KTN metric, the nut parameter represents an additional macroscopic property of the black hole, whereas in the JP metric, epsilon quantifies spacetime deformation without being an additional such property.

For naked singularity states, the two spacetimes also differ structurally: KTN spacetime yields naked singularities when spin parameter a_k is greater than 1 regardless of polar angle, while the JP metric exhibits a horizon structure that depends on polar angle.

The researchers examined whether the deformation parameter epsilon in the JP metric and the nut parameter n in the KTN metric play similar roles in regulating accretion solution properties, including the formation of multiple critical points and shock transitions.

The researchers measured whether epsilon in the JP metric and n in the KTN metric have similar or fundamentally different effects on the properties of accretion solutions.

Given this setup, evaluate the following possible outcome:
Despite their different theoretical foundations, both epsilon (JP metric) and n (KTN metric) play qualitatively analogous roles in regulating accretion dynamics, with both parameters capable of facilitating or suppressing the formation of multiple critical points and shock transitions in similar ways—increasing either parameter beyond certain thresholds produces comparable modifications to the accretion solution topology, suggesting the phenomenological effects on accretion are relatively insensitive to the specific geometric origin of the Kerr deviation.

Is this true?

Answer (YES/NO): YES